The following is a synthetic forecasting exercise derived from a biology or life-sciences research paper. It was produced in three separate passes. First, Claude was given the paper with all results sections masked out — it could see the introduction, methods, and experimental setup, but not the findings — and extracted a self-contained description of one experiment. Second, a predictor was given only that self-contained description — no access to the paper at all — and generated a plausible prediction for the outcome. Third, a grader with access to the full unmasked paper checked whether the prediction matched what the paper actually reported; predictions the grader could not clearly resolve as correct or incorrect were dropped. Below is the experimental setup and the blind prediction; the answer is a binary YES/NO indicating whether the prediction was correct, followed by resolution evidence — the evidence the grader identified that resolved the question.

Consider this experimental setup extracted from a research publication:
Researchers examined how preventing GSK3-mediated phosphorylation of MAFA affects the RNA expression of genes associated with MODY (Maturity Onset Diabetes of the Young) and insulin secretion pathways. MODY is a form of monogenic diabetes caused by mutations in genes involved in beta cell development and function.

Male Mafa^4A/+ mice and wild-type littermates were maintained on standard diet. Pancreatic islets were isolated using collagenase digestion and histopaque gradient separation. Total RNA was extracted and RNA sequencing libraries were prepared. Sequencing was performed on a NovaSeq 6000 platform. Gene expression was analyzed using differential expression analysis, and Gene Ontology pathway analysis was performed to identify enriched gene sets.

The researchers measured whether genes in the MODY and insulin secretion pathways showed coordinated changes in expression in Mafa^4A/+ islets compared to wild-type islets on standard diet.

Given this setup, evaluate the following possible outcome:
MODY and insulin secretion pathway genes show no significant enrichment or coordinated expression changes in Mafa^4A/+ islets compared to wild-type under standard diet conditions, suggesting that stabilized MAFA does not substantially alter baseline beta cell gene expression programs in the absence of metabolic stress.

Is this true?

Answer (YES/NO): NO